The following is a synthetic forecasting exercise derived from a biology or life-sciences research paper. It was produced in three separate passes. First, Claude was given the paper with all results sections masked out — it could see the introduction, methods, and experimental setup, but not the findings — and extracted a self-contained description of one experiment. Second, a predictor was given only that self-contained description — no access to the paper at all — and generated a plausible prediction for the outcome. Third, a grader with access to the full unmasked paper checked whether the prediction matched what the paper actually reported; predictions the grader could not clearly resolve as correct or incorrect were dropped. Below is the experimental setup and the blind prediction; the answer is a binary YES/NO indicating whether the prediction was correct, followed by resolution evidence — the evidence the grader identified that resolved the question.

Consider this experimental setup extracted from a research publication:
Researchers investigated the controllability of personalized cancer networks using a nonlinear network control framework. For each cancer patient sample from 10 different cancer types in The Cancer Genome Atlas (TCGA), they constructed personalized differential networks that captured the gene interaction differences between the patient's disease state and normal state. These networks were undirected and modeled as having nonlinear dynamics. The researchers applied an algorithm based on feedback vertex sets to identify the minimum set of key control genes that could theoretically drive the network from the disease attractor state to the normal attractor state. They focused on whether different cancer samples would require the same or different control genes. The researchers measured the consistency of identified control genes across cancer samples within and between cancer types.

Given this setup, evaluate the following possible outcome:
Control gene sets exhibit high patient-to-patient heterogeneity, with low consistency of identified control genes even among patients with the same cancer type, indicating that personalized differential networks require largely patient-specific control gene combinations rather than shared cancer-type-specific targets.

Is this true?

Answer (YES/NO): YES